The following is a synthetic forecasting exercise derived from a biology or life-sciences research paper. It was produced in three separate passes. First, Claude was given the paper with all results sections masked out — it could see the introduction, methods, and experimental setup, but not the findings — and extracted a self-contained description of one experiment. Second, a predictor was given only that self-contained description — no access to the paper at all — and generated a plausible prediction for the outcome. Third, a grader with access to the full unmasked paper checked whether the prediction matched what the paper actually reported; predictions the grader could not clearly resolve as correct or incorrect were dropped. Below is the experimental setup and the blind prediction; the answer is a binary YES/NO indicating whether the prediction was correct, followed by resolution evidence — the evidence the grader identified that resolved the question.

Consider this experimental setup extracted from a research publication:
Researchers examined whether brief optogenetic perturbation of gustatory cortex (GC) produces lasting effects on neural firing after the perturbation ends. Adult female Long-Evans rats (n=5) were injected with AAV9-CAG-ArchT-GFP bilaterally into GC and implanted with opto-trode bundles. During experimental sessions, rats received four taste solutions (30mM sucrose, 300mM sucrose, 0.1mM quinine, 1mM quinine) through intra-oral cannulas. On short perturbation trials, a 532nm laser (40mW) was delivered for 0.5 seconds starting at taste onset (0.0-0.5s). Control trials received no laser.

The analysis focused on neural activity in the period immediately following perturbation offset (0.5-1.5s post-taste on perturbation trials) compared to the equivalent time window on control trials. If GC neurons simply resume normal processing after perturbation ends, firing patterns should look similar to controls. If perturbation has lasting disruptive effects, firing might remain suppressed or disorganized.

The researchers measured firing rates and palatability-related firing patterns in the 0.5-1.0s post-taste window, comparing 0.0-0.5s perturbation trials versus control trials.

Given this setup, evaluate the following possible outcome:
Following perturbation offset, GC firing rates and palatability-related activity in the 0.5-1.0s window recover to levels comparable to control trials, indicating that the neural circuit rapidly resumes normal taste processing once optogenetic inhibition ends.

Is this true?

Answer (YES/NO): NO